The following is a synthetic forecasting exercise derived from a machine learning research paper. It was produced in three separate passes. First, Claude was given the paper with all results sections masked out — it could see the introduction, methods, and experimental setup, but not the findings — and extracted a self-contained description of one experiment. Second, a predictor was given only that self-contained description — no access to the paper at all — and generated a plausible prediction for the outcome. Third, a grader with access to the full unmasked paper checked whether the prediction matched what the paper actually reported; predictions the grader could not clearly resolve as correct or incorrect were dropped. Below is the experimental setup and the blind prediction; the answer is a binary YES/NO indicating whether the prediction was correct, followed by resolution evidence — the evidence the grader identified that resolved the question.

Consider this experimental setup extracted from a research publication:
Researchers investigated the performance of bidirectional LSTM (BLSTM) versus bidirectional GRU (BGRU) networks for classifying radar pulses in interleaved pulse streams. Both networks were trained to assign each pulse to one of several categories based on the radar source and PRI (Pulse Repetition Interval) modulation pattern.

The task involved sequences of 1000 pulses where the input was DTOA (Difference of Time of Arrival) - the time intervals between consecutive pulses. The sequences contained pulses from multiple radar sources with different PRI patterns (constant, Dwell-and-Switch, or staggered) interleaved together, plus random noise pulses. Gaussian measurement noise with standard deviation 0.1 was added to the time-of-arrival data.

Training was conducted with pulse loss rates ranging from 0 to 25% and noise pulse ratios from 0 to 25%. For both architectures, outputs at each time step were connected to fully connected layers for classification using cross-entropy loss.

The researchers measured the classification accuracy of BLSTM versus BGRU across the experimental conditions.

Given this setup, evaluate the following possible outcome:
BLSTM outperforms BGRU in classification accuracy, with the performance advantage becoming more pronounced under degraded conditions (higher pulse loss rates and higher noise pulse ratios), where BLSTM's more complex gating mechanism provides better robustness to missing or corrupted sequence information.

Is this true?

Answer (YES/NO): NO